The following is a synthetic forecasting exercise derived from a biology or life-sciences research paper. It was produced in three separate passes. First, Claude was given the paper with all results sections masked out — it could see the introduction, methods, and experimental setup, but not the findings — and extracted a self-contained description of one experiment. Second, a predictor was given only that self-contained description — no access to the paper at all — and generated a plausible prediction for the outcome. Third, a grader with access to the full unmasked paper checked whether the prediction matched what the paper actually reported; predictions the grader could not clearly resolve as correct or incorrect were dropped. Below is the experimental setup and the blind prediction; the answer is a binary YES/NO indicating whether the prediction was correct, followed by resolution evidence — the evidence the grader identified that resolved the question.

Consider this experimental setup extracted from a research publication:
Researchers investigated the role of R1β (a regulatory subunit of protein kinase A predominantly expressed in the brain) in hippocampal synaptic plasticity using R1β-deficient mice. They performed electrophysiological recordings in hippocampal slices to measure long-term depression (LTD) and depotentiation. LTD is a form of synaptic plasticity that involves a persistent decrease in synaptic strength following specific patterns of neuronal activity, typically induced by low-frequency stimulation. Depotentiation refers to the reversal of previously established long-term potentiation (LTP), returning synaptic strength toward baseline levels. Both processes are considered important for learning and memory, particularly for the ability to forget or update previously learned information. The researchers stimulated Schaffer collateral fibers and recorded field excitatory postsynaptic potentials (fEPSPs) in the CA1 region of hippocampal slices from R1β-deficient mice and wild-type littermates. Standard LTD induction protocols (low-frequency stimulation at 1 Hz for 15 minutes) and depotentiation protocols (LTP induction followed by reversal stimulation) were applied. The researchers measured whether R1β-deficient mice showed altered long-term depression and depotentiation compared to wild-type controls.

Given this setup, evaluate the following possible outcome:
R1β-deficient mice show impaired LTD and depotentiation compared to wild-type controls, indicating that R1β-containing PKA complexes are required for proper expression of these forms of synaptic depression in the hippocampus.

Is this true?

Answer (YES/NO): YES